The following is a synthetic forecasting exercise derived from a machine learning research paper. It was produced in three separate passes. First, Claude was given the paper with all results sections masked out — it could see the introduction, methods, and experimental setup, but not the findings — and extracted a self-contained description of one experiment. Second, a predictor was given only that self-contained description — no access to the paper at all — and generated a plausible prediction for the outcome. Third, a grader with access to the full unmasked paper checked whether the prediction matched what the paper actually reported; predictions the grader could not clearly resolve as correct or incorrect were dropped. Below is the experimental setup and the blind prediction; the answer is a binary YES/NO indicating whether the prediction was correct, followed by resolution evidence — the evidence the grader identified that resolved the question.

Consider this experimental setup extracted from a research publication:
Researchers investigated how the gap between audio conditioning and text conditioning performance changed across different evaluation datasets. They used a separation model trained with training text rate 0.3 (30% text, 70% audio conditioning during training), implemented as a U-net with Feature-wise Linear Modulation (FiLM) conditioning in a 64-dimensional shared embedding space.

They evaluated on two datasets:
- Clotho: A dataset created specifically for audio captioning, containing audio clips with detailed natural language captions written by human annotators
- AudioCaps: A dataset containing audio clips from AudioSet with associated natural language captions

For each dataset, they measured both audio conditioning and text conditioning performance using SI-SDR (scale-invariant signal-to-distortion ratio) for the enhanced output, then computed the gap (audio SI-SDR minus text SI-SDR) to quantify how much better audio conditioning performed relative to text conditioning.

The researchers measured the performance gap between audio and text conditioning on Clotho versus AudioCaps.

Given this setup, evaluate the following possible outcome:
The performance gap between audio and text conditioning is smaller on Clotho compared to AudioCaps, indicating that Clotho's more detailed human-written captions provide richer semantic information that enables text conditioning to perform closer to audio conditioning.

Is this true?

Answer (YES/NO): YES